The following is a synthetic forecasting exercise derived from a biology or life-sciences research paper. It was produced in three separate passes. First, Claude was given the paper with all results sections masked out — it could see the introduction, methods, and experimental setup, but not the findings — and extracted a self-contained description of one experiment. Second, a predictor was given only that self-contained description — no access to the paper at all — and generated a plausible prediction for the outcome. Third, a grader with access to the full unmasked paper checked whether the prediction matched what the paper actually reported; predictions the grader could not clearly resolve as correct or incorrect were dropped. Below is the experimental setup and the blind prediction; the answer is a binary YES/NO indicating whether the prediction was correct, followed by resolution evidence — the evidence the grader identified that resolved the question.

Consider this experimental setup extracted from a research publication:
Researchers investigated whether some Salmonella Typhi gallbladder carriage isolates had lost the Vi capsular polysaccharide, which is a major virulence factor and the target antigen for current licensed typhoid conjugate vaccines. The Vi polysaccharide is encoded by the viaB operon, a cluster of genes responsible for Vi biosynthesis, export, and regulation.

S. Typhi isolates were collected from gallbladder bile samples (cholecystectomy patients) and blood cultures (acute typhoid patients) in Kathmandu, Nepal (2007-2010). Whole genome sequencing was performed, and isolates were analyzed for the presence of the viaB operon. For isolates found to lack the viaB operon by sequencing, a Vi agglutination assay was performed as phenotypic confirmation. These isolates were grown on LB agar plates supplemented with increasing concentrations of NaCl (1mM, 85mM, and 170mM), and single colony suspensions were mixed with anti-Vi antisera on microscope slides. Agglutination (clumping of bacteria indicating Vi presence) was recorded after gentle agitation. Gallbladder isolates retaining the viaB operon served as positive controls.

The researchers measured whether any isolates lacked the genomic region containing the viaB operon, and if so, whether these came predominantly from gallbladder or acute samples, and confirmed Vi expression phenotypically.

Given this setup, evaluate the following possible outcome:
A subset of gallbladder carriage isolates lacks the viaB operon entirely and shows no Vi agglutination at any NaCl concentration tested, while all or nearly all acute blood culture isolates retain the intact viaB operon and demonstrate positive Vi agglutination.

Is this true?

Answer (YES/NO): YES